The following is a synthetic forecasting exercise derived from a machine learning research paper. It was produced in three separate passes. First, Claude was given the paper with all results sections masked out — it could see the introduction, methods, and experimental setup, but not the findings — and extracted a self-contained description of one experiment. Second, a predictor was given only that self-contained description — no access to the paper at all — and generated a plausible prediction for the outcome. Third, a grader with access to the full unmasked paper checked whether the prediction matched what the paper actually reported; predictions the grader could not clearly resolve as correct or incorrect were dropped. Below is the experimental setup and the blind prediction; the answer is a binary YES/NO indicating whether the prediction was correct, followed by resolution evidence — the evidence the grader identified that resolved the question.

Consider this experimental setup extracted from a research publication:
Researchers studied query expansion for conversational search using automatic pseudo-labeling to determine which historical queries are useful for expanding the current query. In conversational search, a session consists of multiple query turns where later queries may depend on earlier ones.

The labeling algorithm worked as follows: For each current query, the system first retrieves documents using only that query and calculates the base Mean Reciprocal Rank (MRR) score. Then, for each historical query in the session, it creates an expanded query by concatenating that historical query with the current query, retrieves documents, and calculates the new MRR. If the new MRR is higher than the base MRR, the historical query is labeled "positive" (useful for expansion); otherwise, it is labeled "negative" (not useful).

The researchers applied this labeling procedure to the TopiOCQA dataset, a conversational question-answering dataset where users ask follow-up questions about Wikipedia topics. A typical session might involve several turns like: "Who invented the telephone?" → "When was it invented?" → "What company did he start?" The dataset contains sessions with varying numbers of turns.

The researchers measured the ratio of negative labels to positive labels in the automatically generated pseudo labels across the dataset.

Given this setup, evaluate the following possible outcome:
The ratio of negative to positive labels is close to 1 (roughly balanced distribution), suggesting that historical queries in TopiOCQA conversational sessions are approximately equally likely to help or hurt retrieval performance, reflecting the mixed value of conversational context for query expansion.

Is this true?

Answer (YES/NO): NO